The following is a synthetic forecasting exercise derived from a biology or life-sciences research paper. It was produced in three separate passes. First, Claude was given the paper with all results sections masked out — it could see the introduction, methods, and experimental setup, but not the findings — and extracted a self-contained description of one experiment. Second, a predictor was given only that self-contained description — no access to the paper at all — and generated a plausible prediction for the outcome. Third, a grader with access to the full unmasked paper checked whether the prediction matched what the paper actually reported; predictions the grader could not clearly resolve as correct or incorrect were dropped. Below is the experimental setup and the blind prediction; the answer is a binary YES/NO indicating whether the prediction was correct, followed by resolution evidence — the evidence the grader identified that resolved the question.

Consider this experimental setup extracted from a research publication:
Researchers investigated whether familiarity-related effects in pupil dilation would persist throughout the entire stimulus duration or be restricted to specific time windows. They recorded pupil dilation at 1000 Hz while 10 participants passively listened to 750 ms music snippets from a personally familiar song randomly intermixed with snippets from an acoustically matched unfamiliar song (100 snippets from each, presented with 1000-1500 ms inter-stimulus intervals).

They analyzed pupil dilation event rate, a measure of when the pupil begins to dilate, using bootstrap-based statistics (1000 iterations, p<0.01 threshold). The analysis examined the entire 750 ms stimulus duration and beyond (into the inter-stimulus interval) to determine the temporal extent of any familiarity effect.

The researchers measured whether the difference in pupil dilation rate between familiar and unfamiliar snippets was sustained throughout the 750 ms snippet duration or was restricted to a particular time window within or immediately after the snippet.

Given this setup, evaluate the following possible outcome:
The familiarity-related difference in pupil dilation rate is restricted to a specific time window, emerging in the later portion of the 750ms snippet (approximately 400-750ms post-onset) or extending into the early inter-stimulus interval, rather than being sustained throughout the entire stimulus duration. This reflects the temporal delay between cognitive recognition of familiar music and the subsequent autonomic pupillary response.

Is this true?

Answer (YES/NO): NO